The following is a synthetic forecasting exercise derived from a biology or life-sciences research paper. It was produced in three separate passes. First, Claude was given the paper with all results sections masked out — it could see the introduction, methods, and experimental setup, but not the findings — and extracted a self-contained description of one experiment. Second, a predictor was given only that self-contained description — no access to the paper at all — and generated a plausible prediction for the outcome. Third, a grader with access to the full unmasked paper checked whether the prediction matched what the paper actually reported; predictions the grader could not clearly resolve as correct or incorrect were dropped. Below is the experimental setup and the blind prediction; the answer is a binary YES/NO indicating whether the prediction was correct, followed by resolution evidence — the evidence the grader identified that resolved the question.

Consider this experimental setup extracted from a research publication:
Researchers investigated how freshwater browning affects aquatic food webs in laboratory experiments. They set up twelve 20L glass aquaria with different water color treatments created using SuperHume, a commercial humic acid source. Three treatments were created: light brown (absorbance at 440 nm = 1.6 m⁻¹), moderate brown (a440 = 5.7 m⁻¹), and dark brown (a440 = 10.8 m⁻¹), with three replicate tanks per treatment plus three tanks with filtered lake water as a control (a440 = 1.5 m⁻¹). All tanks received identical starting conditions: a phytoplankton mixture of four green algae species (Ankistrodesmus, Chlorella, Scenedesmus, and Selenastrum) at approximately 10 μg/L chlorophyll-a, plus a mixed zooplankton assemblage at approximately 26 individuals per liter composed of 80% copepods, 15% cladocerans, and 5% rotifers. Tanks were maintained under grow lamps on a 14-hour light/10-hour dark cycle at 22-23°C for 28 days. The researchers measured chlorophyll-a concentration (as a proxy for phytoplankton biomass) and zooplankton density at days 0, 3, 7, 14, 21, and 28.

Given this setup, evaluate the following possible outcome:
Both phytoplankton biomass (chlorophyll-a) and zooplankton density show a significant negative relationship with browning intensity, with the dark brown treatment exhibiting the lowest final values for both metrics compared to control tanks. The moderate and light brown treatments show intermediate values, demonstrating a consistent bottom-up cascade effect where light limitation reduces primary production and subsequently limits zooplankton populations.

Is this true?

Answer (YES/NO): NO